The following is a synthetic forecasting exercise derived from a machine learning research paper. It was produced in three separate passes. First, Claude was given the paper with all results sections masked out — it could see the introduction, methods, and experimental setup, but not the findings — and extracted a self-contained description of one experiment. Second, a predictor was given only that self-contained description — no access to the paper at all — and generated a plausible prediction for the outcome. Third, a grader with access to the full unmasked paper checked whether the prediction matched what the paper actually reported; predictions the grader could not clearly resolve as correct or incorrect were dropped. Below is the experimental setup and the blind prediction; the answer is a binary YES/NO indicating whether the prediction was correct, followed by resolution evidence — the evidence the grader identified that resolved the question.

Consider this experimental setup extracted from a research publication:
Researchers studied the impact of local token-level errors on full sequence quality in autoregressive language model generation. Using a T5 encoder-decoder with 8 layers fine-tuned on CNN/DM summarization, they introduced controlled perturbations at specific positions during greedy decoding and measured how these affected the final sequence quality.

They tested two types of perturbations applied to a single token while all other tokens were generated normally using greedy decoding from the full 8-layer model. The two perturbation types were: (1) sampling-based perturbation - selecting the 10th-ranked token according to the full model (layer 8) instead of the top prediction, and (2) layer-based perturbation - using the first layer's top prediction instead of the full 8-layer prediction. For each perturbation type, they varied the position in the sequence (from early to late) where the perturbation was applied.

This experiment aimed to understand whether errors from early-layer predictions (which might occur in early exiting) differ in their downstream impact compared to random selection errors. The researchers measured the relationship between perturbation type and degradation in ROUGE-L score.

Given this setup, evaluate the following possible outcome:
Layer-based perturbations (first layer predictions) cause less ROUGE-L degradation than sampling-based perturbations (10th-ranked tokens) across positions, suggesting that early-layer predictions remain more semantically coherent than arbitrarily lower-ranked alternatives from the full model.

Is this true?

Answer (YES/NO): YES